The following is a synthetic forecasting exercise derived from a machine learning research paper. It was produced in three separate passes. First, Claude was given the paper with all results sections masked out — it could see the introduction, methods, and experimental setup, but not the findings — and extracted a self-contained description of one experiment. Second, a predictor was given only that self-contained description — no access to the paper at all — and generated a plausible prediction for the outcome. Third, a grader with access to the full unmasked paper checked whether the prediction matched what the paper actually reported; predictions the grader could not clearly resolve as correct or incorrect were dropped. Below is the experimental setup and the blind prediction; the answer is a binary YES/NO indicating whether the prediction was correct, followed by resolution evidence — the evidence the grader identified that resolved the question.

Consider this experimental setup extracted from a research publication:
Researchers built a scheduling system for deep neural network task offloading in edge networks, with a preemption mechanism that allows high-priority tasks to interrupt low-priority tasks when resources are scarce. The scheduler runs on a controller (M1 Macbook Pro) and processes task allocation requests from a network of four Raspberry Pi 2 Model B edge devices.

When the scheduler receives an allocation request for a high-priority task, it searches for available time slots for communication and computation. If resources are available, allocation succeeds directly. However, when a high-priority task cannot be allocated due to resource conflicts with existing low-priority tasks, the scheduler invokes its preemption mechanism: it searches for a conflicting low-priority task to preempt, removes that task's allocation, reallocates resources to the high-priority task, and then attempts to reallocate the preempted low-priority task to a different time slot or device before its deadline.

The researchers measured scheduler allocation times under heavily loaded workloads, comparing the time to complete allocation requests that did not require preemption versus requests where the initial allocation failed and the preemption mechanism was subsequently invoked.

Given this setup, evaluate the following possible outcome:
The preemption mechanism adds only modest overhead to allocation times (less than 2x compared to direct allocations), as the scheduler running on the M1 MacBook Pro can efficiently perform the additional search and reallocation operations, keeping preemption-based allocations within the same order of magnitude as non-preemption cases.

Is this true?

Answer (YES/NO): NO